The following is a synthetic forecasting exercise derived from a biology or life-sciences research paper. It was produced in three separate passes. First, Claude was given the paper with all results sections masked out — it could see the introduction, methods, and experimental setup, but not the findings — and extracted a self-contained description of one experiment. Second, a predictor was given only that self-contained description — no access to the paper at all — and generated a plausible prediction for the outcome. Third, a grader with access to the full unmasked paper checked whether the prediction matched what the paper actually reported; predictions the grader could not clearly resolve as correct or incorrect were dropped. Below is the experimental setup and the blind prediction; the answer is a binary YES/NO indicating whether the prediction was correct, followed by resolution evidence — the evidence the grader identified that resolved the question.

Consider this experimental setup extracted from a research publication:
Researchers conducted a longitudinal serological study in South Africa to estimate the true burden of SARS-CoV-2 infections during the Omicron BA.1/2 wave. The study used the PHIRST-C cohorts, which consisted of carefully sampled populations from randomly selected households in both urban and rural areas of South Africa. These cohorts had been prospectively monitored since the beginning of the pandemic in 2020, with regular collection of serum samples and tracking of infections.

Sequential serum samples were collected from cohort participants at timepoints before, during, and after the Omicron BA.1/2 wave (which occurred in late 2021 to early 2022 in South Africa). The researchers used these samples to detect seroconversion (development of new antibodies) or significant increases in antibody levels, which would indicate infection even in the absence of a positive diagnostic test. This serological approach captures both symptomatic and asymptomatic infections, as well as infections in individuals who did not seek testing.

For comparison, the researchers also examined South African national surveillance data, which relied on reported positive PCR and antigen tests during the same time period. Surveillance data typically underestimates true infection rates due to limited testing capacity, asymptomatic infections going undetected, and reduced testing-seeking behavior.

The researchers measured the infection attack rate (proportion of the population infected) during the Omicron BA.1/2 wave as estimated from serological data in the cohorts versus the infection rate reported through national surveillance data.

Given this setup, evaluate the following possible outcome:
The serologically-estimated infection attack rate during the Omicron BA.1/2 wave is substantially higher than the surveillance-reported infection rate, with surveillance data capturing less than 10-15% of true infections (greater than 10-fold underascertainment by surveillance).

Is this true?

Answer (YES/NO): YES